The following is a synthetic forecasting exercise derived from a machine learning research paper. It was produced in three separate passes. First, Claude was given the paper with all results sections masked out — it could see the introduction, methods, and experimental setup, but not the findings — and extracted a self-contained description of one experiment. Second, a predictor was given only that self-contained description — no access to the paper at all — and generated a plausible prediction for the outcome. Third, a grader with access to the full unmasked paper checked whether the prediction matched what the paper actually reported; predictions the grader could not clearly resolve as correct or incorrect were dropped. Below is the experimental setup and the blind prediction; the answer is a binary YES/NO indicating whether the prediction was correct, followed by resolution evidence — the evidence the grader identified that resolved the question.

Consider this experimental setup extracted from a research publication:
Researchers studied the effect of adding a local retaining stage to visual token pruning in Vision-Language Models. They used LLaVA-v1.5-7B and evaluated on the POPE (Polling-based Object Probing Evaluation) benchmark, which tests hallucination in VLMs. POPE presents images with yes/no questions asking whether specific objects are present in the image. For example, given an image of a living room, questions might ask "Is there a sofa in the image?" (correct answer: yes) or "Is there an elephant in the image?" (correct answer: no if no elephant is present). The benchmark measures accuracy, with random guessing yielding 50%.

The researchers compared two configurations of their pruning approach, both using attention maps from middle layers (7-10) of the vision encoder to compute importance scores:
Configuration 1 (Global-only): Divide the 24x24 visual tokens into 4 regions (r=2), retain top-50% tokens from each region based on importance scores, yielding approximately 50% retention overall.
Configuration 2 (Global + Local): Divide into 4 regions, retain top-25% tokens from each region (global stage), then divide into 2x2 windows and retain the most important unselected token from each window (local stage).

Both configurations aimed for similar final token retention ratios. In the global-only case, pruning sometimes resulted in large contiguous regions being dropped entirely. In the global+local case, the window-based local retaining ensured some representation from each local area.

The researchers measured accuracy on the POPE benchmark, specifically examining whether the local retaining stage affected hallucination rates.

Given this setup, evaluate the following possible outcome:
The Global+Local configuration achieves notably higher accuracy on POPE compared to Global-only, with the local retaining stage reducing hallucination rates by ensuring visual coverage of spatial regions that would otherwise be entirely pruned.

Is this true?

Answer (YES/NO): NO